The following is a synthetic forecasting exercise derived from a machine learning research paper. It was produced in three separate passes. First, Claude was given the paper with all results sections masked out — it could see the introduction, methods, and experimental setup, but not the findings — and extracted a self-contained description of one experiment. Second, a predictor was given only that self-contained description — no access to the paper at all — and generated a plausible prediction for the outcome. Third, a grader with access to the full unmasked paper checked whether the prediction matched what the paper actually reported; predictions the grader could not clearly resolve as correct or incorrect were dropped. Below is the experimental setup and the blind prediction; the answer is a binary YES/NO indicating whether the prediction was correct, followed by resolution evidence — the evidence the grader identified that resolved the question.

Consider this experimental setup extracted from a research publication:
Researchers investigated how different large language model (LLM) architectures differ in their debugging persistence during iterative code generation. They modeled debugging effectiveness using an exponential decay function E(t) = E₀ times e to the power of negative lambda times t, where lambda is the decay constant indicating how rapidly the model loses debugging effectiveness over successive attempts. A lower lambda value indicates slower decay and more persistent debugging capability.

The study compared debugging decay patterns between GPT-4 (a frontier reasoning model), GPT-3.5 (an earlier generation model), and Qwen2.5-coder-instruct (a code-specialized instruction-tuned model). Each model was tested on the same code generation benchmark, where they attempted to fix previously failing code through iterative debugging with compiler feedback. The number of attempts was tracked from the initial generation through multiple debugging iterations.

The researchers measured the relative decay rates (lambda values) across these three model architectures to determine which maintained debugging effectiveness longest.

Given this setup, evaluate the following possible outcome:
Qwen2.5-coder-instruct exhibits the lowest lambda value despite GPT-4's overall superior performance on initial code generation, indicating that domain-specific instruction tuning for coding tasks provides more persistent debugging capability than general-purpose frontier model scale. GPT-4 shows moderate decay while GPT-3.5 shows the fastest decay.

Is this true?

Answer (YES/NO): YES